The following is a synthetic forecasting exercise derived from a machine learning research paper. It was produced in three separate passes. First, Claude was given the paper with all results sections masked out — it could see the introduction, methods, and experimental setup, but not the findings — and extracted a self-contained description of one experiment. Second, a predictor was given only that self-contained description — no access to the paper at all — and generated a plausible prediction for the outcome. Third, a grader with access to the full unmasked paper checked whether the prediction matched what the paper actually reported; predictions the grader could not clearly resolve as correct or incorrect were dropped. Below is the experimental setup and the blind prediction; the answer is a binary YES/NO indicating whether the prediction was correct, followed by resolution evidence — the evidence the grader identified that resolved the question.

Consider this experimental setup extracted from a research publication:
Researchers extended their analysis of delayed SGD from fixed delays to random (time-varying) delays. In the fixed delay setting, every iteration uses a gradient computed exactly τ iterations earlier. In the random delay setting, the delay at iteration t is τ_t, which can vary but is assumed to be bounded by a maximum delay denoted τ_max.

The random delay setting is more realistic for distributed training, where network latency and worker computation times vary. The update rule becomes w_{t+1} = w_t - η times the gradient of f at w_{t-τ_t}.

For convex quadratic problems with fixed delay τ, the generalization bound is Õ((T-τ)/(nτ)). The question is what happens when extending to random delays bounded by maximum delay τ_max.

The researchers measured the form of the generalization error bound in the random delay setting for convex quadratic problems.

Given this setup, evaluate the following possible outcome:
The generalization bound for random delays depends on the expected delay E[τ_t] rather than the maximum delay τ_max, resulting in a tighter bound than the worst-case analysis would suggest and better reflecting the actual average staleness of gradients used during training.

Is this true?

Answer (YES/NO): NO